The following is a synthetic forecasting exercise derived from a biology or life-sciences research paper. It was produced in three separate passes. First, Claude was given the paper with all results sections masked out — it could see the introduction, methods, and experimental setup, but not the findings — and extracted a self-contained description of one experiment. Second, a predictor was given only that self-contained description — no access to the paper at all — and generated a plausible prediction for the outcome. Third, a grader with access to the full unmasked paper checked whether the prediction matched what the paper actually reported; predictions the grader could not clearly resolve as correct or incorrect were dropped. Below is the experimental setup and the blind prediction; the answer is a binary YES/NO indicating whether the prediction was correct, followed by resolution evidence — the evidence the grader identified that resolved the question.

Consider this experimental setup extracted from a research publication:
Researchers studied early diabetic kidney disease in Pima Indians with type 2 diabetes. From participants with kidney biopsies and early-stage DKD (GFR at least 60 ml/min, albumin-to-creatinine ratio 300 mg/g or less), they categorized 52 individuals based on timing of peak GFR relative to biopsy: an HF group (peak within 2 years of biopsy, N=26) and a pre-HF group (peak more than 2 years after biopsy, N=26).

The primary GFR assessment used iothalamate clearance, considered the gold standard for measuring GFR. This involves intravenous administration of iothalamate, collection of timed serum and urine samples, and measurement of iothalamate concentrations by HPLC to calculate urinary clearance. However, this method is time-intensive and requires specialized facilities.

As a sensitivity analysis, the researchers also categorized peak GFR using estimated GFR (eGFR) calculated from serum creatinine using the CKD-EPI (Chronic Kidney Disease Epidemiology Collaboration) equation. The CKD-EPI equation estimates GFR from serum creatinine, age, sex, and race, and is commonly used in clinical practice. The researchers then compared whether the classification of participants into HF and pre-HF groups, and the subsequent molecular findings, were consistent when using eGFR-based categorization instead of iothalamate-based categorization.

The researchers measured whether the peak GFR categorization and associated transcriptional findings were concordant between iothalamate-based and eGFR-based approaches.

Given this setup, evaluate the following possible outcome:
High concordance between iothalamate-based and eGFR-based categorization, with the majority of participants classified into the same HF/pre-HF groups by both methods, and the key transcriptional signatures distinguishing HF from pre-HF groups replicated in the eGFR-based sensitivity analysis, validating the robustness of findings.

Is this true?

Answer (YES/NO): NO